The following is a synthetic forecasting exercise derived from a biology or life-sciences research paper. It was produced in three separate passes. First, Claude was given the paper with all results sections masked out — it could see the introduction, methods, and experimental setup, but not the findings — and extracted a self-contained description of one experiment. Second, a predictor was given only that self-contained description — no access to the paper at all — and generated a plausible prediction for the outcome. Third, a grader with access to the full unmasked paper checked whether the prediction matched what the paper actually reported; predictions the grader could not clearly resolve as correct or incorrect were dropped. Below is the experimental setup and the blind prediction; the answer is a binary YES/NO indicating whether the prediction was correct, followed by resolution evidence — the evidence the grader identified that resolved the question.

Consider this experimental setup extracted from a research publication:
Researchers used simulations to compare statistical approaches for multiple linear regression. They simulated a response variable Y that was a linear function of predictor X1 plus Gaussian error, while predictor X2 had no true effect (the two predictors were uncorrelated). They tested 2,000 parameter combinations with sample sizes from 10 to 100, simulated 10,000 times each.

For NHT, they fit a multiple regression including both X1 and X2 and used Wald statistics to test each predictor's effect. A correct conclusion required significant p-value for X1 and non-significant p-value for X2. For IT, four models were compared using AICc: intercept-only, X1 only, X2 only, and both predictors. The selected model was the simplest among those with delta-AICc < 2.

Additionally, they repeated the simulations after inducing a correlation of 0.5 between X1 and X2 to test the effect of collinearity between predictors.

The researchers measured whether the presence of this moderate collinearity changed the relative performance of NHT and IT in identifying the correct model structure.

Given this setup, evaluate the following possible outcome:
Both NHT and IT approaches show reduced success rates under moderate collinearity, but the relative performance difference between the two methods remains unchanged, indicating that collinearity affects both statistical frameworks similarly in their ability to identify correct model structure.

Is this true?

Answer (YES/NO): NO